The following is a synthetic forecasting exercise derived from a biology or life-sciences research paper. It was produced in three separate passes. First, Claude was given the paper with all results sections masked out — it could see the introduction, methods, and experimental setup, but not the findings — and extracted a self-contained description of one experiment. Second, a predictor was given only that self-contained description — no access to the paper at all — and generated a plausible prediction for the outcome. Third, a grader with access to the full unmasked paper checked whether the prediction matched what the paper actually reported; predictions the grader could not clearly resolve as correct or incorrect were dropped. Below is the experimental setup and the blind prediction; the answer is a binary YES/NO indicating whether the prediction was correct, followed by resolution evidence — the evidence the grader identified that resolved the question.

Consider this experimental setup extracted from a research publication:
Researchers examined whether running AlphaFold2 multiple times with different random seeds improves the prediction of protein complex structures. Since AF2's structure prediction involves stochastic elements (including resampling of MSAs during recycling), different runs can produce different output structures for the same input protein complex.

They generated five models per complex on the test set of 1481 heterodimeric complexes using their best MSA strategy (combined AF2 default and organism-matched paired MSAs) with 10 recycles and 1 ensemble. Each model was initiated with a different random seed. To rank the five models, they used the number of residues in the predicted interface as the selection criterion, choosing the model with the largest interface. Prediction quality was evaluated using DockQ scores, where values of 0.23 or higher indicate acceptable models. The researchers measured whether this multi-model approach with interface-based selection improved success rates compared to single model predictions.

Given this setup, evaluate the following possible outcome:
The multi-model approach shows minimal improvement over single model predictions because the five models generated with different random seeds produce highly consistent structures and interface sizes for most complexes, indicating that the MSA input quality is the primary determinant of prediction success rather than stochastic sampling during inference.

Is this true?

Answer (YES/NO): NO